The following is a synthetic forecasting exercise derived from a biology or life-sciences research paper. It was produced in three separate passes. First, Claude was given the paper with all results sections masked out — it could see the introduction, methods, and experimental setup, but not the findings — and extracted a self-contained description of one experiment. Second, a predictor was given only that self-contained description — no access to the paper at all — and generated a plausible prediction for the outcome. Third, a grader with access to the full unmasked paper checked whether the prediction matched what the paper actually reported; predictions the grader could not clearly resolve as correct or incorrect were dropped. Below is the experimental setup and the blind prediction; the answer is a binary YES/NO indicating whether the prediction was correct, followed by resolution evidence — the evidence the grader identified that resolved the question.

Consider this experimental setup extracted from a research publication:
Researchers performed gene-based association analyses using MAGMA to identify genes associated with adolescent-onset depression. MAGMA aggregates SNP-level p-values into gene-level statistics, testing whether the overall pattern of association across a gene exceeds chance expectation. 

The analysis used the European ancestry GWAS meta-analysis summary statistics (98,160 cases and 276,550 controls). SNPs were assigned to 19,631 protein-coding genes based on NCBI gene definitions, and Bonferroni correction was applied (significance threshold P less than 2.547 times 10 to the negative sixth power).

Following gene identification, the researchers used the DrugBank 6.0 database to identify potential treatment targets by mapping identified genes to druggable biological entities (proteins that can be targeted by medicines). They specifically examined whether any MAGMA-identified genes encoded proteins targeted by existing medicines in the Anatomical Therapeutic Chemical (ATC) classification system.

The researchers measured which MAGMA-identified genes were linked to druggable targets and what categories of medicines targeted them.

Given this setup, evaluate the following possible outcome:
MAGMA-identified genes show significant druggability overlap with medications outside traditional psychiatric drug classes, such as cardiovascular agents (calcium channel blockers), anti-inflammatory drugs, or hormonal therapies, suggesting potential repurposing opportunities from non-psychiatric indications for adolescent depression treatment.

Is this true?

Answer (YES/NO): NO